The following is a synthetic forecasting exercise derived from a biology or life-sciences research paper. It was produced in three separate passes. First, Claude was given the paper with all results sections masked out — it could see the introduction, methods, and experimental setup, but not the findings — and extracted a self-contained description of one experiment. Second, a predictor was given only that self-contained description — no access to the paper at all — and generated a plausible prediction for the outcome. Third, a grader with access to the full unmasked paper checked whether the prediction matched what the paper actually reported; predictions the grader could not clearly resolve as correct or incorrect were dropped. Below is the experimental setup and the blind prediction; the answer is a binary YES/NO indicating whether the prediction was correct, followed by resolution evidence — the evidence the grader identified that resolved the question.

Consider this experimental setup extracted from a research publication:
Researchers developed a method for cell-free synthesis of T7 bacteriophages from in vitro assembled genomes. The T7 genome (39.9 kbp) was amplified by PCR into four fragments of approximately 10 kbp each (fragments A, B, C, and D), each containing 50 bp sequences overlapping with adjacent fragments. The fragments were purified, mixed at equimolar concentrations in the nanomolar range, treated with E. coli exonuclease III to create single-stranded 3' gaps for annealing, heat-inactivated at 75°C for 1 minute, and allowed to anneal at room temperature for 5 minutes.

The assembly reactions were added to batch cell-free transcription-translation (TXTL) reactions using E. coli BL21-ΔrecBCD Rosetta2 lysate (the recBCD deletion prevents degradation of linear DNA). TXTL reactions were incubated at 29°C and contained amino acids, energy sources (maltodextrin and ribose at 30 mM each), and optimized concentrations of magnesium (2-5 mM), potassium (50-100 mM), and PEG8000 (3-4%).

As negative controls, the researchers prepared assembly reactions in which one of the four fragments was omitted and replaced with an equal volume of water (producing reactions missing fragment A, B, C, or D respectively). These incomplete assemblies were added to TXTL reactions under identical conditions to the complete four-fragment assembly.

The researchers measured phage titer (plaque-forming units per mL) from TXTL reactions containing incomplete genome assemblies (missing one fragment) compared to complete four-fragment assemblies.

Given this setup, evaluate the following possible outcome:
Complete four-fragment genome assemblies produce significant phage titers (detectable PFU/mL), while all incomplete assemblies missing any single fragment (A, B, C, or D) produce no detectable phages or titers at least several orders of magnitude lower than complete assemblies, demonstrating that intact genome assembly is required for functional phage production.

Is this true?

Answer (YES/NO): YES